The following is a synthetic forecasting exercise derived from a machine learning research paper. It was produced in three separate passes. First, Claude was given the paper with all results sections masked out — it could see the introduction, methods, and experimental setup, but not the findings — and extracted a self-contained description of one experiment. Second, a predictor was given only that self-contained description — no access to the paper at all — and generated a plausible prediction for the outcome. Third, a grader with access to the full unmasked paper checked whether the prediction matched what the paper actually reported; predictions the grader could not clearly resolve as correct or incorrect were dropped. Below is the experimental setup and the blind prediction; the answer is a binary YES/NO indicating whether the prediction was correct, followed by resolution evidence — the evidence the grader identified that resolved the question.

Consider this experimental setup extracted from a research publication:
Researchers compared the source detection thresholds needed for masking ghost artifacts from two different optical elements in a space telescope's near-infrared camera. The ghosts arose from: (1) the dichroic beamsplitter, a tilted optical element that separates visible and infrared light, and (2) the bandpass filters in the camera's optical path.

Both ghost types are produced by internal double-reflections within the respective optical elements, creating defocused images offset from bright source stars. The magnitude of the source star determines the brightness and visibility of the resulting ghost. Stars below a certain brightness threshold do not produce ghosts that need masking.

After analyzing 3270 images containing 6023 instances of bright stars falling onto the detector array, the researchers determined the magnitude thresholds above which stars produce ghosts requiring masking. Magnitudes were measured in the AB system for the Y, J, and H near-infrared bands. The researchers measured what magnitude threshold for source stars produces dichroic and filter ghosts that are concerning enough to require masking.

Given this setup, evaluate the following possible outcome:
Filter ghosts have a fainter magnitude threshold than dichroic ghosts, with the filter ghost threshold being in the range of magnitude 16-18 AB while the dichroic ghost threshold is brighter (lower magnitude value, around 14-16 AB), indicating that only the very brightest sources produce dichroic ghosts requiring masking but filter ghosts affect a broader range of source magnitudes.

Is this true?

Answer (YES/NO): NO